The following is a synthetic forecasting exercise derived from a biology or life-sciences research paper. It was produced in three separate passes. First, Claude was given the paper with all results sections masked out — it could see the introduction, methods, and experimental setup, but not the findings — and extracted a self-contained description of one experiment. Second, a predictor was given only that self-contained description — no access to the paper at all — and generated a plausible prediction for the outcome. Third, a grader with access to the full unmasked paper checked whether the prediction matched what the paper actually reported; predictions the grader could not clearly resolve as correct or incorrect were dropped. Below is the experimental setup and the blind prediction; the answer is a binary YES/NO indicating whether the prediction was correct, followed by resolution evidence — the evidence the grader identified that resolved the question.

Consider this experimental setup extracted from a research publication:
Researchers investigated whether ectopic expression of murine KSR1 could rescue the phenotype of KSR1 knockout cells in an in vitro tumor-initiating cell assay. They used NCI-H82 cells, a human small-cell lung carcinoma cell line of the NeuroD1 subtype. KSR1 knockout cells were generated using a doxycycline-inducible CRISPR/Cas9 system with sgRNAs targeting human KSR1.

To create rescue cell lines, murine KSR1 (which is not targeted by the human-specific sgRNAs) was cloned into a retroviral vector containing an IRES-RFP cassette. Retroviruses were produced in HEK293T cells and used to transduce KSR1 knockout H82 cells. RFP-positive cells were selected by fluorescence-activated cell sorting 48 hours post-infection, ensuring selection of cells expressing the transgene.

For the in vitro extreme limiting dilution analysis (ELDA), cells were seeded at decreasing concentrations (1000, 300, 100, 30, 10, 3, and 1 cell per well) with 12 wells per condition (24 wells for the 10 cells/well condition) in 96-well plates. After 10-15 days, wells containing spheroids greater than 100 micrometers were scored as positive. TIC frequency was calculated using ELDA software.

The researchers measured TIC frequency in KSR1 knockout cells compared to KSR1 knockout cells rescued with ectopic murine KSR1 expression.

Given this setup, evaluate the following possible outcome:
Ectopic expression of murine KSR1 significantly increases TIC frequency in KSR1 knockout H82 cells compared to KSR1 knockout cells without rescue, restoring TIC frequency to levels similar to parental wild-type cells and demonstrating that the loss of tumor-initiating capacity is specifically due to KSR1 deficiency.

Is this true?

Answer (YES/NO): YES